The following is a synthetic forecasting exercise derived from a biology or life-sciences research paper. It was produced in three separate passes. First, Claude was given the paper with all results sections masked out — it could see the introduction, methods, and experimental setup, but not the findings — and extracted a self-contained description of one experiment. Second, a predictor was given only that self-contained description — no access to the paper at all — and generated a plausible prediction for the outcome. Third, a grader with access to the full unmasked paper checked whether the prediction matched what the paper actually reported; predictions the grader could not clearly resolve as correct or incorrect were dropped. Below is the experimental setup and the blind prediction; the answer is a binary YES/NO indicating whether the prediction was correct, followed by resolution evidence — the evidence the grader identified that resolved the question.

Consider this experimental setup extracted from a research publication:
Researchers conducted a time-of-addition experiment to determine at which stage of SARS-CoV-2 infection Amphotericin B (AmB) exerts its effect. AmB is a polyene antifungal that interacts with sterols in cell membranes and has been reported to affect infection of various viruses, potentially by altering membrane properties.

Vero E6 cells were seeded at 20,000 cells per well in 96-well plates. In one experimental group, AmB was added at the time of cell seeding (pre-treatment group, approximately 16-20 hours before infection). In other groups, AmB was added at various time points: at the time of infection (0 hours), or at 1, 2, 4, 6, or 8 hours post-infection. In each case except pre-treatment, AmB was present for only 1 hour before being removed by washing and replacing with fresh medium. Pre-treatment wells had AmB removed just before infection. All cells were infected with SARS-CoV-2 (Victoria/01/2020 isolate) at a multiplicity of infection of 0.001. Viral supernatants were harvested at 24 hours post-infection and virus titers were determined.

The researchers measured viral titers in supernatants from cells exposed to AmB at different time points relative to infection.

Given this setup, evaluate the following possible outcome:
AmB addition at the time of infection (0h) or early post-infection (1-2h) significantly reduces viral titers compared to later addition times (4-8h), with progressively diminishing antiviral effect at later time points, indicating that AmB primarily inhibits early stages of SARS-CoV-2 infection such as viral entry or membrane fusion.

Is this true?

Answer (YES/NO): NO